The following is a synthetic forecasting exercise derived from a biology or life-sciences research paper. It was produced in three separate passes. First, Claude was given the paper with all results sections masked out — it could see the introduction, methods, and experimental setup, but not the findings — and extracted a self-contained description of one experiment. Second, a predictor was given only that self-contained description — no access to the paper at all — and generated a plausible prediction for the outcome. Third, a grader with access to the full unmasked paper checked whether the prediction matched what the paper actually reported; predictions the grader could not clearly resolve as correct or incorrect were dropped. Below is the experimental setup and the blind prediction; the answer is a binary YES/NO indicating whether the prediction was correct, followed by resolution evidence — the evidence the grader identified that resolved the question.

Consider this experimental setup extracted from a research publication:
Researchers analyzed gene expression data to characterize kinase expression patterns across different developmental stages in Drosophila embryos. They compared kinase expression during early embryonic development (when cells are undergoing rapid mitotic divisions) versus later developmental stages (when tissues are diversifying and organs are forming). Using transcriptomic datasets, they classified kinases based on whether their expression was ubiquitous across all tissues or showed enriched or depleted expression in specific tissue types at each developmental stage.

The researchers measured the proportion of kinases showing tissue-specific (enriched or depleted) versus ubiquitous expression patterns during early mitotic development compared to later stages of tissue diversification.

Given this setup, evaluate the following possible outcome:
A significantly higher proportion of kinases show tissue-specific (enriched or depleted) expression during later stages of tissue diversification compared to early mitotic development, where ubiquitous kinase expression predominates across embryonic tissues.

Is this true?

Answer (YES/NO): YES